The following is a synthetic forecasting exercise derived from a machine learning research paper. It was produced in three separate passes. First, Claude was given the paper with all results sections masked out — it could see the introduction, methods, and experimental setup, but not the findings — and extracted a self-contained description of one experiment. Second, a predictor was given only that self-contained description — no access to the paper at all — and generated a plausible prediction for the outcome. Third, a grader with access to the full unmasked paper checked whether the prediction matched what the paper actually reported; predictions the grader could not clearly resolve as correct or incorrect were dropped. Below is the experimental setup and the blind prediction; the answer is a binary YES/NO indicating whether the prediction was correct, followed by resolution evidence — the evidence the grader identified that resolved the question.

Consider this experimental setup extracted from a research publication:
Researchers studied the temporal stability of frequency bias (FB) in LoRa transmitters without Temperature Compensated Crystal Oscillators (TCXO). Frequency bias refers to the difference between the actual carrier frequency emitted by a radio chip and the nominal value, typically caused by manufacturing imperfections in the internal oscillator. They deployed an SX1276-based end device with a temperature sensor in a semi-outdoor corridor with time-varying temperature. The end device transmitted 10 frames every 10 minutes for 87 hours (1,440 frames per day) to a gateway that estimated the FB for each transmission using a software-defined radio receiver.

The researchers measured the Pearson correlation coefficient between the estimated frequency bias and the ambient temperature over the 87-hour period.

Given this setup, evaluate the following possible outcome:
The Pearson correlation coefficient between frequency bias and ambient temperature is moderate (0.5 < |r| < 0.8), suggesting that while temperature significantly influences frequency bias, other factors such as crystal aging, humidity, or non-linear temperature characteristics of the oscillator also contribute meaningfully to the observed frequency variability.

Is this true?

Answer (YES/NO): YES